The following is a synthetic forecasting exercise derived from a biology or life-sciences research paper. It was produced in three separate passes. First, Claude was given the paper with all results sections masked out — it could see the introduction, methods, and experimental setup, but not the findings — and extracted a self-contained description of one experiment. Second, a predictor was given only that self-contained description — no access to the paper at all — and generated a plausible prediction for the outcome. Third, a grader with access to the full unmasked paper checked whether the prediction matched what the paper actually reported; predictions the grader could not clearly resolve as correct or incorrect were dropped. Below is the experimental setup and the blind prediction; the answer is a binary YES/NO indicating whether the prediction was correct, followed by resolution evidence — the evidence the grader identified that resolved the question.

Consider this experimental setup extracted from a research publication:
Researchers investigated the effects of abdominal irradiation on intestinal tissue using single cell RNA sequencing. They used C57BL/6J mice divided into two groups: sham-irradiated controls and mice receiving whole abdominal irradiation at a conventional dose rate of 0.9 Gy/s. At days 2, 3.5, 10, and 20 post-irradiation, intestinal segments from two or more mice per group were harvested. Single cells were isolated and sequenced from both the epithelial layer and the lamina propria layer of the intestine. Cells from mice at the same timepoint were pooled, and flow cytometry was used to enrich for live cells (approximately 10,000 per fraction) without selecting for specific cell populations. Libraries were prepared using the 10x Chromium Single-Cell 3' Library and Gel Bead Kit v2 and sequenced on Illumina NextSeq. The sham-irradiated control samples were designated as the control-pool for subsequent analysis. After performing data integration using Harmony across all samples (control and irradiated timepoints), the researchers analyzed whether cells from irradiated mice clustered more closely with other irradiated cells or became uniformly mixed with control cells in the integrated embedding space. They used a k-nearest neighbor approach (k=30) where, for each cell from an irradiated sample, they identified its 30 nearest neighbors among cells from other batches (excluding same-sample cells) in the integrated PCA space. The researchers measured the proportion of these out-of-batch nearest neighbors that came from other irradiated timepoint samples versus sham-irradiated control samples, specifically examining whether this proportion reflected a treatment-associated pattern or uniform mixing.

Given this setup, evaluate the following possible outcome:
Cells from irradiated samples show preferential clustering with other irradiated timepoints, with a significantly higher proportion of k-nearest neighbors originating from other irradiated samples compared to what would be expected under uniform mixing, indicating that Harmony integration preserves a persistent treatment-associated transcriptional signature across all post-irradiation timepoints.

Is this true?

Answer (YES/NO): NO